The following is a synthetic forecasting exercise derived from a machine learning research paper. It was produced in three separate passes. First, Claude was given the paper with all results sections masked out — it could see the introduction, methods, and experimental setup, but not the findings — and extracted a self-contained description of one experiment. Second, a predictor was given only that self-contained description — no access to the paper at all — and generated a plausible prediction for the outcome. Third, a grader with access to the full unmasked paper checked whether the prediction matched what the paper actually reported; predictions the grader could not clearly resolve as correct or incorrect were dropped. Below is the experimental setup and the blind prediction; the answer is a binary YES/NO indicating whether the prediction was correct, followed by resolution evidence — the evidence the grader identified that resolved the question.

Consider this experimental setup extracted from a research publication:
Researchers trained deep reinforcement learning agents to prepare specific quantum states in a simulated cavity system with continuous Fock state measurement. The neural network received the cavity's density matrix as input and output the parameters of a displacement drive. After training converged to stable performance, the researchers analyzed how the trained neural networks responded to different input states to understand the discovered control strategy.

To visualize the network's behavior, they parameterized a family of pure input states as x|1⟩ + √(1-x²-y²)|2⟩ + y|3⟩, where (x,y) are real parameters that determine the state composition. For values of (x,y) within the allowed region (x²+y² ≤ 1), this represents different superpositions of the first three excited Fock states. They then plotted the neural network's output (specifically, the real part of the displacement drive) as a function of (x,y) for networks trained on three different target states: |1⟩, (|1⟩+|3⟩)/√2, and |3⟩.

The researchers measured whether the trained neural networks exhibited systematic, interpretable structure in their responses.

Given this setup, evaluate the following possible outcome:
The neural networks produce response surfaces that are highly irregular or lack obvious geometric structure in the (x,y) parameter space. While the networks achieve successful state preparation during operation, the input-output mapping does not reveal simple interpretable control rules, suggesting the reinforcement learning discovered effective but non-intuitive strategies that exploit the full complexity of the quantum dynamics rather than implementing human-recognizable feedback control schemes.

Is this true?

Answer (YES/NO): NO